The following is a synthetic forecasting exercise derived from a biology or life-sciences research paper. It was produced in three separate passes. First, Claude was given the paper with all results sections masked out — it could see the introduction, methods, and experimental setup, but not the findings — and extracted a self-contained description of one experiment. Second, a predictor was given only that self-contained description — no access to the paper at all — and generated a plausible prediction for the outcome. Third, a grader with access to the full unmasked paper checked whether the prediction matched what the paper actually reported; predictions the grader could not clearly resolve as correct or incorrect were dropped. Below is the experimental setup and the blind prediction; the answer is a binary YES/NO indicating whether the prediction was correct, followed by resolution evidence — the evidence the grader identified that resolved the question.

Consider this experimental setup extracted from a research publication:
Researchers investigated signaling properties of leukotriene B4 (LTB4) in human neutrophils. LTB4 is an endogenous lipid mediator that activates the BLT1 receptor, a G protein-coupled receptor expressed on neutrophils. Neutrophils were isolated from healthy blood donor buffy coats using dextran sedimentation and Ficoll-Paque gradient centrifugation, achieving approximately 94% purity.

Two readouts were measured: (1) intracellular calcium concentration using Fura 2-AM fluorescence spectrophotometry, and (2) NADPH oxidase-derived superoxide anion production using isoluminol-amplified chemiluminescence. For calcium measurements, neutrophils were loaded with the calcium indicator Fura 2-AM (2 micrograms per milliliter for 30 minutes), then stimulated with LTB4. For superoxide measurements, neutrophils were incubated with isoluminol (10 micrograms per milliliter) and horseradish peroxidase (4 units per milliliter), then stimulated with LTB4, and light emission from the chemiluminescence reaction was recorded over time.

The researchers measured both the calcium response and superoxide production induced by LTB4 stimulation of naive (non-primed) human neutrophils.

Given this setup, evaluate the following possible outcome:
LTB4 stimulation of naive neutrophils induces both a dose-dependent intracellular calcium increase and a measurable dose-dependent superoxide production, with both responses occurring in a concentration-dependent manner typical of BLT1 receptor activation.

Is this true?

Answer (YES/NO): NO